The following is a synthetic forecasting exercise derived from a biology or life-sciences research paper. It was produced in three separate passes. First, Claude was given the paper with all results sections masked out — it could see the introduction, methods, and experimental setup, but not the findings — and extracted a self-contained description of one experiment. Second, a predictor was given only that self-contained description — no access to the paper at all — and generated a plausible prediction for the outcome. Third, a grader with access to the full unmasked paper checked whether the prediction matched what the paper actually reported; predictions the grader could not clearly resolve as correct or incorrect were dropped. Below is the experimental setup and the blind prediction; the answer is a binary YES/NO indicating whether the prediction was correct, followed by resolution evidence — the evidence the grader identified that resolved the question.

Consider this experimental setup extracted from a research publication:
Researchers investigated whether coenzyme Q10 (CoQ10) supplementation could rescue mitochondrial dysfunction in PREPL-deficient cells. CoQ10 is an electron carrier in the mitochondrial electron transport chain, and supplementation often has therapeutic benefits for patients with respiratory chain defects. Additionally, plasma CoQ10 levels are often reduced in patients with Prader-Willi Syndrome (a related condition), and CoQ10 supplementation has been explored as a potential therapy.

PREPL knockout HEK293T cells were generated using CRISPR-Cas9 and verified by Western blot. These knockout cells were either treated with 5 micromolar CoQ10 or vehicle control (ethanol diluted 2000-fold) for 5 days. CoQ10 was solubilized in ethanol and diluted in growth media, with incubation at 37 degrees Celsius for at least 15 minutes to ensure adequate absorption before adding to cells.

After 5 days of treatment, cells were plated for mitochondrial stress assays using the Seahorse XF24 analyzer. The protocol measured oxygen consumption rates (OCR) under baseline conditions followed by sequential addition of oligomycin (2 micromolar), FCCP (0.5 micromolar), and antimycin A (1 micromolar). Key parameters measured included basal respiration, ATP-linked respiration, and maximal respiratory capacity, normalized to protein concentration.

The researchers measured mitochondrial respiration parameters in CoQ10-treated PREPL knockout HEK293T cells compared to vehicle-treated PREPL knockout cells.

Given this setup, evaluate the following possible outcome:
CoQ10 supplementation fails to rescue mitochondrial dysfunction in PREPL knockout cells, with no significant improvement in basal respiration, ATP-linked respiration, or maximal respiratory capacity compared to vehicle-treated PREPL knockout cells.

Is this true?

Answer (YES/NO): NO